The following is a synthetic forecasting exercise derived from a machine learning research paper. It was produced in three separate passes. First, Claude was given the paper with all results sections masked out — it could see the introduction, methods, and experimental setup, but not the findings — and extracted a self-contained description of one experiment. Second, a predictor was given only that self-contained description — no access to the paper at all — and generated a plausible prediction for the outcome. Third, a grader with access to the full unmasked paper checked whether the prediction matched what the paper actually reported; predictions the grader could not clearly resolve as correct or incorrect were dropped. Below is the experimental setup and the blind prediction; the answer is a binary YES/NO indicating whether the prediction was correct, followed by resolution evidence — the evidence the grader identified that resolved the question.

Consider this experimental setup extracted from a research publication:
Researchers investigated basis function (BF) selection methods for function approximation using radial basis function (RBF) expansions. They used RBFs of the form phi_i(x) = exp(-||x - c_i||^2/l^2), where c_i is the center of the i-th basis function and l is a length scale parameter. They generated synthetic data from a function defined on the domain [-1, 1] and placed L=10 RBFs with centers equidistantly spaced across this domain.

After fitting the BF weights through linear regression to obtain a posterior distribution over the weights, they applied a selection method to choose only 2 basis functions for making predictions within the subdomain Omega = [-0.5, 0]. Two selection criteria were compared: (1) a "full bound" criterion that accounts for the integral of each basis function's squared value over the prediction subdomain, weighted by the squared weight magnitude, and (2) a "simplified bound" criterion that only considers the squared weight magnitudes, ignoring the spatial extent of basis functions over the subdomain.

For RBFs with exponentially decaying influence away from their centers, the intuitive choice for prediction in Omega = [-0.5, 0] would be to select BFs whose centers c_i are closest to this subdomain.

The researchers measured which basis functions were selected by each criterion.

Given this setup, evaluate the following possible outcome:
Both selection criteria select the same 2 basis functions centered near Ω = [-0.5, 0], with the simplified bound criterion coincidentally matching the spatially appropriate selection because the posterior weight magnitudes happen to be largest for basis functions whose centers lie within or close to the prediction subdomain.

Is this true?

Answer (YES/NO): NO